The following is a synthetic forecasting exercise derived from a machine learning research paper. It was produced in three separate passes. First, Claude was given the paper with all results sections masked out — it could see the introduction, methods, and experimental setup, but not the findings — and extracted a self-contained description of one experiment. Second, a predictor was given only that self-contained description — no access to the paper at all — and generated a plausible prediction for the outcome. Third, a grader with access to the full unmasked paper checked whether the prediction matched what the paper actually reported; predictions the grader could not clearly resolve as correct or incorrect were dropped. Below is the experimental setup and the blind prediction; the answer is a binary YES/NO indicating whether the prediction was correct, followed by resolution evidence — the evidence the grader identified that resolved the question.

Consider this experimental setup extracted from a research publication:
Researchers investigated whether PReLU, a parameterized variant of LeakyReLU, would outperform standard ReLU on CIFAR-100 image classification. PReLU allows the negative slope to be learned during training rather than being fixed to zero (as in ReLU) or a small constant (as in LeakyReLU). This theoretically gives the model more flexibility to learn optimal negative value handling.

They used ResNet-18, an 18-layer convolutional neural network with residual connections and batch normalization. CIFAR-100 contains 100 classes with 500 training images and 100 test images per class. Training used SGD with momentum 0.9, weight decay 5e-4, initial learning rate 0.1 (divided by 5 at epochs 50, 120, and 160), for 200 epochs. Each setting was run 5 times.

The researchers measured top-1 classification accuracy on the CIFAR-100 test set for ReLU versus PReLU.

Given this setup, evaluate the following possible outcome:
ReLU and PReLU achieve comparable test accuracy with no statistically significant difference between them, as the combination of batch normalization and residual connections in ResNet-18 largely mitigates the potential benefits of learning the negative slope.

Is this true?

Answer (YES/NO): NO